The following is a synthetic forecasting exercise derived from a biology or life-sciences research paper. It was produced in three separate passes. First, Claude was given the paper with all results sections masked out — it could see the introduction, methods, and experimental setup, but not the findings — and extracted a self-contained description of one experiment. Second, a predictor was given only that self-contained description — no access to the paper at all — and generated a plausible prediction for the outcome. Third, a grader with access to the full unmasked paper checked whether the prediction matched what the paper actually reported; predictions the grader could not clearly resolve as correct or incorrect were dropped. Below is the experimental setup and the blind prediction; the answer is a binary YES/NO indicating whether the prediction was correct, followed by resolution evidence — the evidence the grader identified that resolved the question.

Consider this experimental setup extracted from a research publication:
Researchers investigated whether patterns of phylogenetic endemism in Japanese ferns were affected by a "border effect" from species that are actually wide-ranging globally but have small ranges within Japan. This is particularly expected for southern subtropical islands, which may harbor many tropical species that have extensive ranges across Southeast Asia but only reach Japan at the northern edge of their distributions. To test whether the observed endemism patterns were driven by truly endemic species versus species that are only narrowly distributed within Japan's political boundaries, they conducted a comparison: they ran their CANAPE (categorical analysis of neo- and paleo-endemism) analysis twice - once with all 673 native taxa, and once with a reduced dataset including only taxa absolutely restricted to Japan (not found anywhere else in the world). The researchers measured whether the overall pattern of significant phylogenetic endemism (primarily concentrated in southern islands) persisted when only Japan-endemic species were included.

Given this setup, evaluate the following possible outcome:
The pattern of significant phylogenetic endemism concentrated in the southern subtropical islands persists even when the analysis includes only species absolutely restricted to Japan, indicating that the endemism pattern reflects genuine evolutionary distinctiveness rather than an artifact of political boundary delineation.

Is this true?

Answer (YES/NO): YES